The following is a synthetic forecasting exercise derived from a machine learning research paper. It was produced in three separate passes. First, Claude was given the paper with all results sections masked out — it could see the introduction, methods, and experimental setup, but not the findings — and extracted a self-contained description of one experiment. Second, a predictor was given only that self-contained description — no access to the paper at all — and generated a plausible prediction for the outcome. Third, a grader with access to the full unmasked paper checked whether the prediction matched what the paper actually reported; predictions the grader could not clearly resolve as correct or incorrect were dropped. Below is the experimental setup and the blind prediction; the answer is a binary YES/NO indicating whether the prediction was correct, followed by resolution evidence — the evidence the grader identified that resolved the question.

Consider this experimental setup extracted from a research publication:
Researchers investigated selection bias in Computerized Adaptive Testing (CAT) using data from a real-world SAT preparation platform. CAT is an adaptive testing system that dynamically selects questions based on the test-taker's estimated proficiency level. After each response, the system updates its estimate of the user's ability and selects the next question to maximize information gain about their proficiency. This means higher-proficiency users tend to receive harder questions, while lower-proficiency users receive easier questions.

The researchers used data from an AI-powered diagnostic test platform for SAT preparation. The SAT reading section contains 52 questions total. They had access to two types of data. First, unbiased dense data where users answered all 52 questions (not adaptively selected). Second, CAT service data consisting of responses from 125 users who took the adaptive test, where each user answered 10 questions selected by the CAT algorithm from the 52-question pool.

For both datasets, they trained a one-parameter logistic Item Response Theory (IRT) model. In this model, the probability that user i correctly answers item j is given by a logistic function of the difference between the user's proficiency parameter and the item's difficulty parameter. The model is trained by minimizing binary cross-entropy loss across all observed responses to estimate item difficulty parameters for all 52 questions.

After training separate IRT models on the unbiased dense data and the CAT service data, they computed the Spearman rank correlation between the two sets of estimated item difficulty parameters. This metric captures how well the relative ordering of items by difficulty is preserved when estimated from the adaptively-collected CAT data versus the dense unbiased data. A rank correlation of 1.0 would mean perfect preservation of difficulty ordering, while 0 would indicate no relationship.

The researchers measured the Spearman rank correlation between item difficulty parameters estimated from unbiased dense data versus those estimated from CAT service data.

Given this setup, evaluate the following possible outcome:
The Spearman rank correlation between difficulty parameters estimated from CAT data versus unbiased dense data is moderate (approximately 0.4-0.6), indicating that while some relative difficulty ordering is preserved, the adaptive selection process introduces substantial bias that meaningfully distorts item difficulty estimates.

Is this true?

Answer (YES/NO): NO